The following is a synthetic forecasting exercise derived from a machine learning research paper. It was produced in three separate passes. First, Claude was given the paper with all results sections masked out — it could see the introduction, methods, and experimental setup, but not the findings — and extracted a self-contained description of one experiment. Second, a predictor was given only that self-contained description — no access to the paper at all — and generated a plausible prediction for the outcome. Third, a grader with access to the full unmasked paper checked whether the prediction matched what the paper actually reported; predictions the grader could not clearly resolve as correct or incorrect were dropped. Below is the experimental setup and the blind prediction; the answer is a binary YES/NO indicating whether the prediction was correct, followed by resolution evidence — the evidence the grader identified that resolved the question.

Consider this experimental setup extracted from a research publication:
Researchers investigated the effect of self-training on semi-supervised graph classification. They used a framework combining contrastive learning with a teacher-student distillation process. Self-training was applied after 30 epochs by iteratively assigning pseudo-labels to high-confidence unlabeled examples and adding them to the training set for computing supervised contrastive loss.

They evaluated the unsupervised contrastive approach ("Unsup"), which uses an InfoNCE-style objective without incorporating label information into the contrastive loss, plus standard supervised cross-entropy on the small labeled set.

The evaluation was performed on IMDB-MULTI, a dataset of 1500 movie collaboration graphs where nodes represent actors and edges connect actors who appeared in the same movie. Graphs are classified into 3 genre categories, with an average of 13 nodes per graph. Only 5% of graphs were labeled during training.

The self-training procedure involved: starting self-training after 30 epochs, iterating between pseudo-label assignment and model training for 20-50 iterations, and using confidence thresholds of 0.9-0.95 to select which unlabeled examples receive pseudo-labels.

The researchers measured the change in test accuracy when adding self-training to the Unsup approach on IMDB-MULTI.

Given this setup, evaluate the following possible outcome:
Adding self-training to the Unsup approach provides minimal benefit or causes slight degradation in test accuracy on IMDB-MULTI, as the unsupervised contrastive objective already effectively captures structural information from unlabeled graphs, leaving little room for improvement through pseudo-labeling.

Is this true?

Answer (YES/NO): NO